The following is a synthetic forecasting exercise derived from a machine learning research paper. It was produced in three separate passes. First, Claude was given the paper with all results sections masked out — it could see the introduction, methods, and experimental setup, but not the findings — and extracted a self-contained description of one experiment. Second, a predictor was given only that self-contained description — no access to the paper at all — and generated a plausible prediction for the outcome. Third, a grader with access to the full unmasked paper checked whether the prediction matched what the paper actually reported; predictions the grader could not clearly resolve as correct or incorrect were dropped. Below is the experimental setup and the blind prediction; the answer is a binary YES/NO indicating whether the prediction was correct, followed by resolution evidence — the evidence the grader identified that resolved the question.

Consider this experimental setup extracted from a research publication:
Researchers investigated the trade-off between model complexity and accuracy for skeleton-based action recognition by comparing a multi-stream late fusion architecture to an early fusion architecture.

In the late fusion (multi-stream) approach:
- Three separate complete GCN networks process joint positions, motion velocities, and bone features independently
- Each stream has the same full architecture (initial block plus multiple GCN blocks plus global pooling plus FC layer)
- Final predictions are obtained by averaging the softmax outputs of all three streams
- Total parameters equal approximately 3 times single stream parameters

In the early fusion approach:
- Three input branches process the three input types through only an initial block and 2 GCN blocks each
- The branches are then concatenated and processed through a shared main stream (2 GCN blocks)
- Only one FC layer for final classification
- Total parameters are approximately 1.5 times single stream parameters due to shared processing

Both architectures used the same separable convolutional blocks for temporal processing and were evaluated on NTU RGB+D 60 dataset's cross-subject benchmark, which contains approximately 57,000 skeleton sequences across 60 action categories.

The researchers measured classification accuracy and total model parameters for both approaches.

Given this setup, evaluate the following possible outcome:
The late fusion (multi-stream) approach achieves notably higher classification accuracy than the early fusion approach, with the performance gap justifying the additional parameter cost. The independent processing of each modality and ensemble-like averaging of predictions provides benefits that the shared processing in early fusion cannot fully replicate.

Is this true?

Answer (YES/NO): NO